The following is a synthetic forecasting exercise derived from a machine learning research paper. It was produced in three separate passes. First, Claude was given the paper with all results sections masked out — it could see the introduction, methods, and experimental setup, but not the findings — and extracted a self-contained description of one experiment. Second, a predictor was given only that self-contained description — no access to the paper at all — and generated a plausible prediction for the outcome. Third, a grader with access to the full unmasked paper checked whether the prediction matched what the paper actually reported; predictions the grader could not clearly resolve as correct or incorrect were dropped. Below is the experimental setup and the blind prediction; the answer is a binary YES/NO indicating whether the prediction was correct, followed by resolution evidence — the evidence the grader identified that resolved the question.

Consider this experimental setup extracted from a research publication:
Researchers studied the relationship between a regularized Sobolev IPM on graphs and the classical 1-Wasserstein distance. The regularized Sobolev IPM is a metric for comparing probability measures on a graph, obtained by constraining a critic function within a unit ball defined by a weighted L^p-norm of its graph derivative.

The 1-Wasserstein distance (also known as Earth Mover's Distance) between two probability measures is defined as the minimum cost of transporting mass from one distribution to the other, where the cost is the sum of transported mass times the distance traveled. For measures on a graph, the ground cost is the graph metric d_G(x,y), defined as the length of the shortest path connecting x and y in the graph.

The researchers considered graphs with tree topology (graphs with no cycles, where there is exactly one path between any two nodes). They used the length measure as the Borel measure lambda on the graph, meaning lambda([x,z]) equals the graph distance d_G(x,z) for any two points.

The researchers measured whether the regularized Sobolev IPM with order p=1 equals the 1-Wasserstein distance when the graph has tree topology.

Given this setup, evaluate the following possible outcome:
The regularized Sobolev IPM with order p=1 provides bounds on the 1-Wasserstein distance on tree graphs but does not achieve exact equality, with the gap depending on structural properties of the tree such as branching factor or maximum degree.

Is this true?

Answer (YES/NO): NO